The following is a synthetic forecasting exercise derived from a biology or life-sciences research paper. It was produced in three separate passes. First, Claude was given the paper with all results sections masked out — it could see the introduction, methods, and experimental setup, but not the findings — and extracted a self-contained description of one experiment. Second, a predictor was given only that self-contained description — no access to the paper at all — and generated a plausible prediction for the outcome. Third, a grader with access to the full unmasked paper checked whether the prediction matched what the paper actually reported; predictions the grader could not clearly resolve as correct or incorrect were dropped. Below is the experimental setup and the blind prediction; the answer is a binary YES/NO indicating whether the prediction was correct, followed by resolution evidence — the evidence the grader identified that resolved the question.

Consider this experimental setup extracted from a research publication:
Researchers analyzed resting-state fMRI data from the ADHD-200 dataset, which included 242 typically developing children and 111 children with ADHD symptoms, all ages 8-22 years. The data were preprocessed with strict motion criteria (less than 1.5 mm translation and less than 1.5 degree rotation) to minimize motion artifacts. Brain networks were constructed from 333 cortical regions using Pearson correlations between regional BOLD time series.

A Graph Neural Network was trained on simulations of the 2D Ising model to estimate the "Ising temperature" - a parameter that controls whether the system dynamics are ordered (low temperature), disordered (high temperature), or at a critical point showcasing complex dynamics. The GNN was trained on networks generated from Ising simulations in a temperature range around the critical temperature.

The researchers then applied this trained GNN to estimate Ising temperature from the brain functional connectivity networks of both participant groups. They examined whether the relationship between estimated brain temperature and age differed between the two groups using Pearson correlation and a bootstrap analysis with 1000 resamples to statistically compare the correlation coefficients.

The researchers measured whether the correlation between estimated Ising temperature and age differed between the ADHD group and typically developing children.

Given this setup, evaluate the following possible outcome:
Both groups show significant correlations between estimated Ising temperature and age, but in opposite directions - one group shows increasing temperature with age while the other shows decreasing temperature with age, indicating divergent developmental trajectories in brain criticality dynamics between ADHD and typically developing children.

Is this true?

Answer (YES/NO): NO